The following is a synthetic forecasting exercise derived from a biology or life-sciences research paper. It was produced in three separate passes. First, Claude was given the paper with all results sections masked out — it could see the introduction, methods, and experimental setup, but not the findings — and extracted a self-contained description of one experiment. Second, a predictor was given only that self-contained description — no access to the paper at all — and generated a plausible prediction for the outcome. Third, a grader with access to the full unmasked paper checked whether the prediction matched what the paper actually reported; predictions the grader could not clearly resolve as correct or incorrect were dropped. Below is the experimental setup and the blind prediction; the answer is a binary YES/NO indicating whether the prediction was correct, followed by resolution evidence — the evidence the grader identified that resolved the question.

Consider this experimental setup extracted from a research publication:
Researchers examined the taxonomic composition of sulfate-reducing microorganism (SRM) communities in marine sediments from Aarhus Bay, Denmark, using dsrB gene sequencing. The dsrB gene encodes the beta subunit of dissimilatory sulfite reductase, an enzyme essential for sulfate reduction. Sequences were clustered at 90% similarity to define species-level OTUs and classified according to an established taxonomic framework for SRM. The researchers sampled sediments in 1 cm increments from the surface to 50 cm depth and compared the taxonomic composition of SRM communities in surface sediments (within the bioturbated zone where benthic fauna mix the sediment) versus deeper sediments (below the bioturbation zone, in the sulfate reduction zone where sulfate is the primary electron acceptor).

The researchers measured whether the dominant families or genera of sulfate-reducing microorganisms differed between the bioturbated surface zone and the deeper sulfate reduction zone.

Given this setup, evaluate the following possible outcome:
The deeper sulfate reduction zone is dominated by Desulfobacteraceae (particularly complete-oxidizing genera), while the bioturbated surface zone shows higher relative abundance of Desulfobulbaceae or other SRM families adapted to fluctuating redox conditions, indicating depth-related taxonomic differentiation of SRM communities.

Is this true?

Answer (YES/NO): NO